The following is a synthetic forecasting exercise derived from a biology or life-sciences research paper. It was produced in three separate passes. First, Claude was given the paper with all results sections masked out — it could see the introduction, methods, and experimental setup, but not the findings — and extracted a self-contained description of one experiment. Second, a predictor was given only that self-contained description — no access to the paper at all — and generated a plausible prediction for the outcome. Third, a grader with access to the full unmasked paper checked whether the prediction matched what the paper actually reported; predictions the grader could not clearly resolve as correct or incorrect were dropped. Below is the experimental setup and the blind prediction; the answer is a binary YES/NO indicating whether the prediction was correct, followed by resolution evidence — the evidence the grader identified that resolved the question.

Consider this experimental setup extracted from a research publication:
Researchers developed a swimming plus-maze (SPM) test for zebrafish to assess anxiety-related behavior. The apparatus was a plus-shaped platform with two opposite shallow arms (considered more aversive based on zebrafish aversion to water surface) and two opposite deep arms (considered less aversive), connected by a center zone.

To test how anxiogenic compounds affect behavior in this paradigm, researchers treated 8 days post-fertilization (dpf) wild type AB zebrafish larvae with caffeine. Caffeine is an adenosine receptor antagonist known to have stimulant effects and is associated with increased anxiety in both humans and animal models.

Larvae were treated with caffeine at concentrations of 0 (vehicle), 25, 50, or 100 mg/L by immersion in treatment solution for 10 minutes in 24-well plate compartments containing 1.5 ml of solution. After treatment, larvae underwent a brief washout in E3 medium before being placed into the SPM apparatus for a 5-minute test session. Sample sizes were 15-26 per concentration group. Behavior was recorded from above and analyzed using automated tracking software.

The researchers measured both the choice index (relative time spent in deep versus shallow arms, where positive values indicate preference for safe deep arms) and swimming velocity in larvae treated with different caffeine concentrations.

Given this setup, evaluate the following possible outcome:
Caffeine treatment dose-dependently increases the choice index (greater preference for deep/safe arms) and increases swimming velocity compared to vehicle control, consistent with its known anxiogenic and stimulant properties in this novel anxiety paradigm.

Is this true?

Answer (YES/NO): NO